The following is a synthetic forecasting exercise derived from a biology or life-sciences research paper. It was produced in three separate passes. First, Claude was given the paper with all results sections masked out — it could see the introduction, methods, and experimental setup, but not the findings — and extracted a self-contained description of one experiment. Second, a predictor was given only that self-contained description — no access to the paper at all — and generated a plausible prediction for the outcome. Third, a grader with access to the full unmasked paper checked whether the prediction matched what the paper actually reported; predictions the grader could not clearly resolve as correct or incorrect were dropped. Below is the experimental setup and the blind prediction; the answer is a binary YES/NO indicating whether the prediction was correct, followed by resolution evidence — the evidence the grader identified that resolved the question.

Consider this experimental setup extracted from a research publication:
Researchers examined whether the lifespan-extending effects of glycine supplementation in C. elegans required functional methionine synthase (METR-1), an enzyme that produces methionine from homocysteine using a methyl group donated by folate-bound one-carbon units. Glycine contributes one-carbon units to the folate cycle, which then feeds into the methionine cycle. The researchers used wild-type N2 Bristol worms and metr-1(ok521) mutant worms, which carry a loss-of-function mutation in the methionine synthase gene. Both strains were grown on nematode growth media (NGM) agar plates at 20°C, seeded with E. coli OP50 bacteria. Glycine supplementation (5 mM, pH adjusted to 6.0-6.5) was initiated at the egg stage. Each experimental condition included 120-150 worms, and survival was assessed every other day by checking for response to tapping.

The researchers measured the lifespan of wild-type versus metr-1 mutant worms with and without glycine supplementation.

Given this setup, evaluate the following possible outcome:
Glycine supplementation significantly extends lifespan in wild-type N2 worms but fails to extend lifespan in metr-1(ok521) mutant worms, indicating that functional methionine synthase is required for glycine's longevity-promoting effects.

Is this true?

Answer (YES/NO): YES